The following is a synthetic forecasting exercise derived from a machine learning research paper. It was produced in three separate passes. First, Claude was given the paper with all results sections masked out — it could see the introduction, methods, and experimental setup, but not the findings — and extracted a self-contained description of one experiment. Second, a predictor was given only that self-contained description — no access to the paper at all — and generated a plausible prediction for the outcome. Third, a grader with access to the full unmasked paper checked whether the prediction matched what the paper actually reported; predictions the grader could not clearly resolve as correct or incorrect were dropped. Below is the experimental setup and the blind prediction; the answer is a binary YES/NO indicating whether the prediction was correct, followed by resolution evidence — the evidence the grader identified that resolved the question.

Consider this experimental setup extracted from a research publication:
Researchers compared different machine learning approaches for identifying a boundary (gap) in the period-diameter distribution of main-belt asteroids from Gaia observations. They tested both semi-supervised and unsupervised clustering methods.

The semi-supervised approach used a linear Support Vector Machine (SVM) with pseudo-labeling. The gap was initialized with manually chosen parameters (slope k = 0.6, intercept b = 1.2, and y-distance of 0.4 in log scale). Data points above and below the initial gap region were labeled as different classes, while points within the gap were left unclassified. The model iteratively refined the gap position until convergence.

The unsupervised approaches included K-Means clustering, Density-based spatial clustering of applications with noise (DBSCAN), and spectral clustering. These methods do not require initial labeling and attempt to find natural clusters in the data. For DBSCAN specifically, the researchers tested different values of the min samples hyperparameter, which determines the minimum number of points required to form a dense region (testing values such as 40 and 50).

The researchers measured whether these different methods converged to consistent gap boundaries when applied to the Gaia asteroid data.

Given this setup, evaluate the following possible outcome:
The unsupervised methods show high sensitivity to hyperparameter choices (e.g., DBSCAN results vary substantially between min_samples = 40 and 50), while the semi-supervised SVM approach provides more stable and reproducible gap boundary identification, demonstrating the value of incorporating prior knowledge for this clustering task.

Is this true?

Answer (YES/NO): YES